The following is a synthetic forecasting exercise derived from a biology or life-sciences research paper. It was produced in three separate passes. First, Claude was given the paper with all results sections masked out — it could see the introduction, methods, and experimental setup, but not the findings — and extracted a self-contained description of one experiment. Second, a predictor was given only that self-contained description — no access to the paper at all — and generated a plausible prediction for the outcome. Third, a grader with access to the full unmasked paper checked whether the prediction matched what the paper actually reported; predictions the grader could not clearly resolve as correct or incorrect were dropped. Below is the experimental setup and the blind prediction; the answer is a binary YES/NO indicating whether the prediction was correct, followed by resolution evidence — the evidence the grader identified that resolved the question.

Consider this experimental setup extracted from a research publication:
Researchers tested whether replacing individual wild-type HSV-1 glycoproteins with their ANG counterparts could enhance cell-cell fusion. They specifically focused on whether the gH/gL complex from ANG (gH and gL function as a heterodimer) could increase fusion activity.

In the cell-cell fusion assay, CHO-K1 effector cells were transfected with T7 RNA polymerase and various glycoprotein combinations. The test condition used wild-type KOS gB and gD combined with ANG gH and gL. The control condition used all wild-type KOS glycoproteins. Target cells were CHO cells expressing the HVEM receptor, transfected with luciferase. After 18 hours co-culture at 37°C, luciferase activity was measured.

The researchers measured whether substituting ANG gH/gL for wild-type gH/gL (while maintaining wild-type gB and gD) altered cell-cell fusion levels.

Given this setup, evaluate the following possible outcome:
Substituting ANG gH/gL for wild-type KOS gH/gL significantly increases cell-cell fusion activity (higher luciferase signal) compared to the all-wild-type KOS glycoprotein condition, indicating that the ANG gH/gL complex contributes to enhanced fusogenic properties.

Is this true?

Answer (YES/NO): NO